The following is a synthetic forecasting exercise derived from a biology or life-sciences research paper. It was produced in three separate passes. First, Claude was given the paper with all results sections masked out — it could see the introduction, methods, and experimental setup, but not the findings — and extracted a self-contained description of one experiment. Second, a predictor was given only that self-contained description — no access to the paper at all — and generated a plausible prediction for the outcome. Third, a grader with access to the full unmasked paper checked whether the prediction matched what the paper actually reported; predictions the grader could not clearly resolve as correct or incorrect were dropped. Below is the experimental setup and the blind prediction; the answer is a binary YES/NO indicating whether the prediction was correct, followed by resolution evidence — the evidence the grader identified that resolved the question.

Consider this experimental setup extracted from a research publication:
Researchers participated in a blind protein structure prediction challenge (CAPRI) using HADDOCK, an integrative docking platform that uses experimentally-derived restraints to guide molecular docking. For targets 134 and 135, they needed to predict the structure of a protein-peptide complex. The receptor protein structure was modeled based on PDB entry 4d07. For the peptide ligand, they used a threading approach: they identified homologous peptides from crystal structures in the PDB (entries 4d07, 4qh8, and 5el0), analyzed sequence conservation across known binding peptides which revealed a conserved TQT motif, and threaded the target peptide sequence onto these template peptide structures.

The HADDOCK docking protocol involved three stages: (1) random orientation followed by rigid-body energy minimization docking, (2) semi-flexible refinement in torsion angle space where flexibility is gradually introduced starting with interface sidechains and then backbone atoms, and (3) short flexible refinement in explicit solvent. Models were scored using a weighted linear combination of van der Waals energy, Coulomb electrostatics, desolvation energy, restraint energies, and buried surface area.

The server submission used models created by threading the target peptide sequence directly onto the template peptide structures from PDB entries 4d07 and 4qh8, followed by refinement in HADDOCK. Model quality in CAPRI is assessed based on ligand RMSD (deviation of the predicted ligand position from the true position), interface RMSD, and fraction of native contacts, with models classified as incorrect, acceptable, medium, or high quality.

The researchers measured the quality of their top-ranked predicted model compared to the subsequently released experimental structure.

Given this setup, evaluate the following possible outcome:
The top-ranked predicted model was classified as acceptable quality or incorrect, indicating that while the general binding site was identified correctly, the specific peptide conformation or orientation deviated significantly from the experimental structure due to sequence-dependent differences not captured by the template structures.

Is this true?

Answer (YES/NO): NO